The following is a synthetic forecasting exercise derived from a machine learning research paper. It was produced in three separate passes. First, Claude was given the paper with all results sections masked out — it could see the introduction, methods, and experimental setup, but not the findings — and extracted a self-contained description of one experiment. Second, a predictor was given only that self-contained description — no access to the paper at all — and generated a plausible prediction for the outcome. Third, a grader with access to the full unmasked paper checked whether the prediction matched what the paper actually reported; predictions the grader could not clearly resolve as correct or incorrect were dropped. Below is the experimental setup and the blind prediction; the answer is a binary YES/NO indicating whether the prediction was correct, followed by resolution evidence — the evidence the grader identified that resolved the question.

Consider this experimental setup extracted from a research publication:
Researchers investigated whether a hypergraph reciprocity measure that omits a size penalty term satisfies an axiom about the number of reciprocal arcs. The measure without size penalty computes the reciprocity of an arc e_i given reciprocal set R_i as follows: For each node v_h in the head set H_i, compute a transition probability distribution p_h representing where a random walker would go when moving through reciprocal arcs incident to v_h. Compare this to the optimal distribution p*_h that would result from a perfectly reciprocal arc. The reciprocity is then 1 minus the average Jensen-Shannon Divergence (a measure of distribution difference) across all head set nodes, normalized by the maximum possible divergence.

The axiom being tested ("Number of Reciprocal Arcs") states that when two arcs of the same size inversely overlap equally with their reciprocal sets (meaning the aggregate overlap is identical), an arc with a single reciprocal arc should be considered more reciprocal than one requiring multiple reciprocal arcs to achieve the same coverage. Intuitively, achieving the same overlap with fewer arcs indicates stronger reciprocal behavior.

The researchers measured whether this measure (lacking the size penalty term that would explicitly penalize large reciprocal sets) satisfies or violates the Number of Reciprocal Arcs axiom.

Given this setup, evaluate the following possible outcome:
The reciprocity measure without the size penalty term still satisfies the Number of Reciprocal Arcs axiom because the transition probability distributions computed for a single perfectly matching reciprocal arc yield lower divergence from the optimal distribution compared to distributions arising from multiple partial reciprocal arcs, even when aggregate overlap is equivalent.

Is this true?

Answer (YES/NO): NO